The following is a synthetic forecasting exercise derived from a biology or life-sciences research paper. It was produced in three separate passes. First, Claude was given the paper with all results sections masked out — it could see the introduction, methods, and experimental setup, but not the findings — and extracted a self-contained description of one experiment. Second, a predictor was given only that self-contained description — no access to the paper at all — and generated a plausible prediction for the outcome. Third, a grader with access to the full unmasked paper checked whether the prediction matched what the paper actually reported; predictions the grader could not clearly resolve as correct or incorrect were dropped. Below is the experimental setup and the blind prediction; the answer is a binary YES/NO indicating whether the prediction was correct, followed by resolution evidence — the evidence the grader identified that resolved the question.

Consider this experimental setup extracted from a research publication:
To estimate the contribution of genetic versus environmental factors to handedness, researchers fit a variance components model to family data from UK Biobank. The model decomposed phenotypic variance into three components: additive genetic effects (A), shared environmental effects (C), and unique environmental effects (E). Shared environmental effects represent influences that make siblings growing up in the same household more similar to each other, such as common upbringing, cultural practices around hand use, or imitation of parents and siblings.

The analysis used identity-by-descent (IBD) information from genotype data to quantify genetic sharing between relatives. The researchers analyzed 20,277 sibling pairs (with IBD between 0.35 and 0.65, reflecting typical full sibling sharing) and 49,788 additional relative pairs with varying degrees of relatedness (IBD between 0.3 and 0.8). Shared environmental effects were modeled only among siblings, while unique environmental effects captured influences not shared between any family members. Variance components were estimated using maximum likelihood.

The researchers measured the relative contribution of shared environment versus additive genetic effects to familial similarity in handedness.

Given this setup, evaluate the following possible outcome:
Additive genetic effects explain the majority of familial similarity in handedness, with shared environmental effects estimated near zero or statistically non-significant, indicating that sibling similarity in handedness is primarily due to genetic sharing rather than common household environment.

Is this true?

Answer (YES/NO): YES